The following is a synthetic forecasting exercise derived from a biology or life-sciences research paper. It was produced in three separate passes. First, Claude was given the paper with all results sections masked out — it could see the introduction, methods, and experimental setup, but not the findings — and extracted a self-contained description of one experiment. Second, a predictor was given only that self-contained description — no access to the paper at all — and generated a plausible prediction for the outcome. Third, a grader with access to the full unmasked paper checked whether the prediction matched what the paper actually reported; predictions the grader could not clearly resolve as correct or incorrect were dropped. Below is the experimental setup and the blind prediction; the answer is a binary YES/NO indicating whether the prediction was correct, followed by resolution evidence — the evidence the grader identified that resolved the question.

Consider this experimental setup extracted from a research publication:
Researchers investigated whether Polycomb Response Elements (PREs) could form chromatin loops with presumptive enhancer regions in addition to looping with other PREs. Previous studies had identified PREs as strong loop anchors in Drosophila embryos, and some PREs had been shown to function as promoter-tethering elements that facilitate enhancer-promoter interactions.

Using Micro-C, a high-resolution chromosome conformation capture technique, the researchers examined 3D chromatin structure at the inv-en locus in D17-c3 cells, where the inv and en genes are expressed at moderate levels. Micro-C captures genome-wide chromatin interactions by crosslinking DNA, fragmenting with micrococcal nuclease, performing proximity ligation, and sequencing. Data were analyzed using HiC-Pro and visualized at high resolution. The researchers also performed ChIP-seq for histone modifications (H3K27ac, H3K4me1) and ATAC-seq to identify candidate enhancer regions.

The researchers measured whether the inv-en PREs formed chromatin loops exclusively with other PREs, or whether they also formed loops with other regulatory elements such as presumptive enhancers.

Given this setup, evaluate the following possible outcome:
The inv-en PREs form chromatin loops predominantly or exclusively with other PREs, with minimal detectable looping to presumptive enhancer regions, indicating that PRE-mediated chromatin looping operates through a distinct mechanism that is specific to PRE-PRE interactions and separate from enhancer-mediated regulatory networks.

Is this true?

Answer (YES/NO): NO